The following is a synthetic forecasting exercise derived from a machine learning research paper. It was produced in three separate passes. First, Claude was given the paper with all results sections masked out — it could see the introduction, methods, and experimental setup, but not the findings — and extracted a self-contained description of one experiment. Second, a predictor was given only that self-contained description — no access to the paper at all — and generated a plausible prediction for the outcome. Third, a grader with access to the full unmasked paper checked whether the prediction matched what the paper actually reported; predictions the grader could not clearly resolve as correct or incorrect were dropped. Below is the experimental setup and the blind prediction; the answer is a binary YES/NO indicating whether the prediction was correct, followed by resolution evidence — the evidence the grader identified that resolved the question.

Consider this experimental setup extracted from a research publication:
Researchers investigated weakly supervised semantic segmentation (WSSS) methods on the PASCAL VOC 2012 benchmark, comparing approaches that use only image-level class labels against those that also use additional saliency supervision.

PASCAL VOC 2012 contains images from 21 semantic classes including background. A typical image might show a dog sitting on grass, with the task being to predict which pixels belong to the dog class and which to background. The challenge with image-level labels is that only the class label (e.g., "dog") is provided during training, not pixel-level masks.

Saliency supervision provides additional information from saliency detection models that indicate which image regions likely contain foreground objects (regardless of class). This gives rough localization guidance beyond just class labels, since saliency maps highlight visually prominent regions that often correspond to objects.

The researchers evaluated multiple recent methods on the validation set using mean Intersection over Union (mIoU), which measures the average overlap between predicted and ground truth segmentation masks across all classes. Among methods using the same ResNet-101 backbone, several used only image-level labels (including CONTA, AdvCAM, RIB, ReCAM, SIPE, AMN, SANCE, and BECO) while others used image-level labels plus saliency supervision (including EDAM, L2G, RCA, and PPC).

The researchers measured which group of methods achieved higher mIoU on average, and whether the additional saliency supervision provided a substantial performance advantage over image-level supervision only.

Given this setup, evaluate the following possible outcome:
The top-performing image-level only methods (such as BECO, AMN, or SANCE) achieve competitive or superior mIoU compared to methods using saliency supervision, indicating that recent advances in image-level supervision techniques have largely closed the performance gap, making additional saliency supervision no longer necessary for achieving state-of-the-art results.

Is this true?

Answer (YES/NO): YES